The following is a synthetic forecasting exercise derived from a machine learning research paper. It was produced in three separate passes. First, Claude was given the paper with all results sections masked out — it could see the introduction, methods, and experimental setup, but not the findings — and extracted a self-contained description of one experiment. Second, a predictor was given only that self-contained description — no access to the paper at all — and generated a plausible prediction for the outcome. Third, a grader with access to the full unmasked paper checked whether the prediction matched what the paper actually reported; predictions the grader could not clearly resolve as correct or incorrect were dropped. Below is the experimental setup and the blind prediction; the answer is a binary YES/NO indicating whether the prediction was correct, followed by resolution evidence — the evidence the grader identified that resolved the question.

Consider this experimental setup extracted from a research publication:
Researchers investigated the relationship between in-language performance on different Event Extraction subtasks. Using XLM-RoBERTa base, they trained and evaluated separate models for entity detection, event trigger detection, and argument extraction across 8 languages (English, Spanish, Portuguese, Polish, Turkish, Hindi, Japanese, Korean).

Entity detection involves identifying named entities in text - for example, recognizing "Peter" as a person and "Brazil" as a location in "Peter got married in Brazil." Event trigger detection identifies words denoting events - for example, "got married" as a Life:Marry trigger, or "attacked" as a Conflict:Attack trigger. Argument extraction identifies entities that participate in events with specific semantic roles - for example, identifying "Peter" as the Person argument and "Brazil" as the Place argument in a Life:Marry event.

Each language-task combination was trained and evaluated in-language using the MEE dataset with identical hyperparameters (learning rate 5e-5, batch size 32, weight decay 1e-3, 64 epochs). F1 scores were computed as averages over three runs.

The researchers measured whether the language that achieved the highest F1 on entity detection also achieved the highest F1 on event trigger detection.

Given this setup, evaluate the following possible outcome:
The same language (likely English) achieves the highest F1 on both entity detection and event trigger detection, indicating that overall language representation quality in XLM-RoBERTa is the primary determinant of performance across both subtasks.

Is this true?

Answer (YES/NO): NO